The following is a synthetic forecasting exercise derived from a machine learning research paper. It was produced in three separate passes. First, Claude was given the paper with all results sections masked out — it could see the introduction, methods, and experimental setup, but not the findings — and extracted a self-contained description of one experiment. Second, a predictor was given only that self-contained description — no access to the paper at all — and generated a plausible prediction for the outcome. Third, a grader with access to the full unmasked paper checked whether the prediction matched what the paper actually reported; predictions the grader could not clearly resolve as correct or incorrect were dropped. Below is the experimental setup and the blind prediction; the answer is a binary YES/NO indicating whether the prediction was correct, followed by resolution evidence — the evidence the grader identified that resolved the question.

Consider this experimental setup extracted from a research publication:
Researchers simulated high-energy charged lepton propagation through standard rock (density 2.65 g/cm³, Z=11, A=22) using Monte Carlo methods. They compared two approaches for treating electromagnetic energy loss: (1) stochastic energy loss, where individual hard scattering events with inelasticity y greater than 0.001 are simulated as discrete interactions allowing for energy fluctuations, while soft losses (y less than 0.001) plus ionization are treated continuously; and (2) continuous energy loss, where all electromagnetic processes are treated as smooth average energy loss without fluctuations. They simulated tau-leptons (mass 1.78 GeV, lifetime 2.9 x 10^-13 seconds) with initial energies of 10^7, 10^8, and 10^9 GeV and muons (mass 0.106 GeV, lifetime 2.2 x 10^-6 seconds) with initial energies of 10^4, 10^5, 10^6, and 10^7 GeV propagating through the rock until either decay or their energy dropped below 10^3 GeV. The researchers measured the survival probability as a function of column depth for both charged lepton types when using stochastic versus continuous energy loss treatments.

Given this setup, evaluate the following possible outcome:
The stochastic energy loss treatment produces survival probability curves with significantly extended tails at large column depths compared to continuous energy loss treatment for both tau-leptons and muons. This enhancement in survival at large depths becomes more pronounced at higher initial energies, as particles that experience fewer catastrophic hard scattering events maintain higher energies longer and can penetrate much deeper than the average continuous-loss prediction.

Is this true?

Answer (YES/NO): NO